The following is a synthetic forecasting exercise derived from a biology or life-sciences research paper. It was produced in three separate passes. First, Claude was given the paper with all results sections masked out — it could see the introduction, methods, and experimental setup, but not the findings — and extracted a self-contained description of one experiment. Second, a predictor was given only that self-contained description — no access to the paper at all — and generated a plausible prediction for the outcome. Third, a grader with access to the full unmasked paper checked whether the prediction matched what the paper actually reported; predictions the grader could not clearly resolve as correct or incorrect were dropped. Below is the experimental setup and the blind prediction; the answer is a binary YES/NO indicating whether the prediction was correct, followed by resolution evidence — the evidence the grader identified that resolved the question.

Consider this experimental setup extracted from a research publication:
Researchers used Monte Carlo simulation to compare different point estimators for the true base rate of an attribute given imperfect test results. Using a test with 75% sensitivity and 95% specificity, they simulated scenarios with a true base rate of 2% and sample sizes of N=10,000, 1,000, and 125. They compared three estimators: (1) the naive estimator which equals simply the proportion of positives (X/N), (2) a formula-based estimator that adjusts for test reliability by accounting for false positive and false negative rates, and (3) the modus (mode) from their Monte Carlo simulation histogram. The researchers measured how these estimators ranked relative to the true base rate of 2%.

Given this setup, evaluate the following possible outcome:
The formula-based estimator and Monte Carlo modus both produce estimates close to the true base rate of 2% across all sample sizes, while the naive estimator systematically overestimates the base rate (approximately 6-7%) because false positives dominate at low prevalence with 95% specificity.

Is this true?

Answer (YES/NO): YES